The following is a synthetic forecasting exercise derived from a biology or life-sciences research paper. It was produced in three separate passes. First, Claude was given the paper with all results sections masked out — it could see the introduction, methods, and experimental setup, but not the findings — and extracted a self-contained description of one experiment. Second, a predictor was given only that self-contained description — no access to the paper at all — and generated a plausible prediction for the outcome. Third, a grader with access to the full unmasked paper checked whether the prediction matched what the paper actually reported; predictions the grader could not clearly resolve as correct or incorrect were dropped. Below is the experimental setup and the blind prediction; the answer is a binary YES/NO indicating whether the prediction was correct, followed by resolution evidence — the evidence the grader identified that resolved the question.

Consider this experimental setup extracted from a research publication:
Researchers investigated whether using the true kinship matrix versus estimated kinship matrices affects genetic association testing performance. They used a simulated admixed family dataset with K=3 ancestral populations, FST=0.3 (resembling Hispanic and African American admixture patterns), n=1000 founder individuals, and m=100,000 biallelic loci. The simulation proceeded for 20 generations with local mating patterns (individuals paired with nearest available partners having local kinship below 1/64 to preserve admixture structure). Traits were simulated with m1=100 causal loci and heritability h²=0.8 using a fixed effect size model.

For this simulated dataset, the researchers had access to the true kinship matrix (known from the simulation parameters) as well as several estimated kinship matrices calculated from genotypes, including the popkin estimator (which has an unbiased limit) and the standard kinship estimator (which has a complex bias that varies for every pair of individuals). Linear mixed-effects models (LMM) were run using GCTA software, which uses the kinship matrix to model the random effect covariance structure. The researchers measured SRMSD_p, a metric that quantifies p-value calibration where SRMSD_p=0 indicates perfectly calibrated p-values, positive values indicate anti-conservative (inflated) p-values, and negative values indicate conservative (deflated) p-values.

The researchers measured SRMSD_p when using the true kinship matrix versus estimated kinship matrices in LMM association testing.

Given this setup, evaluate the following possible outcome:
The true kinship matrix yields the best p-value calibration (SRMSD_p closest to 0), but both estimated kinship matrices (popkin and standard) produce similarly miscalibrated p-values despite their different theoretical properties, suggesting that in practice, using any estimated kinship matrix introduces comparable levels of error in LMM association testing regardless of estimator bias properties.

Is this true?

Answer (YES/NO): NO